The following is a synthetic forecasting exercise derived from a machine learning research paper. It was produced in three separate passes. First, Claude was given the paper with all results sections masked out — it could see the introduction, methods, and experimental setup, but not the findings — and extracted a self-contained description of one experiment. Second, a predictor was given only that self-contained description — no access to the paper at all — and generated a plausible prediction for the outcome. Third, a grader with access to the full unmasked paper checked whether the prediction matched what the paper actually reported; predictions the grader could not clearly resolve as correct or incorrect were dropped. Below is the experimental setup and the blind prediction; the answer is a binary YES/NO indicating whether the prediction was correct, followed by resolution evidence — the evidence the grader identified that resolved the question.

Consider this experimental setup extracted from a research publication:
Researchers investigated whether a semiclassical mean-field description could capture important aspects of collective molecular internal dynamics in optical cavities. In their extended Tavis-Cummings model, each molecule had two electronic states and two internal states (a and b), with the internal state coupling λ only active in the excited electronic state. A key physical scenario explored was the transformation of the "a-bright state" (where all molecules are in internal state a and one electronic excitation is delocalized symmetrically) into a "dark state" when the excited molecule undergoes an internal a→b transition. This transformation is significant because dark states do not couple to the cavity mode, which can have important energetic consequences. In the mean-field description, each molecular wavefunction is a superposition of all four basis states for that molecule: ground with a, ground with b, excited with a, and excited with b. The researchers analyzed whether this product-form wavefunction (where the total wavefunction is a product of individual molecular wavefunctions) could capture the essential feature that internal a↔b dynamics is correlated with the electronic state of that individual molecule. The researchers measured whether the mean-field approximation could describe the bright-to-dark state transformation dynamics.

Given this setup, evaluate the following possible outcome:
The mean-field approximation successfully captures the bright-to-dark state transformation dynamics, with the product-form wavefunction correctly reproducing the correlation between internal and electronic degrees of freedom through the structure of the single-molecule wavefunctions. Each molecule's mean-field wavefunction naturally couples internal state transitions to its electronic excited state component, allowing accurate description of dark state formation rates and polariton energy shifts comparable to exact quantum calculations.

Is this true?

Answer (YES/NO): YES